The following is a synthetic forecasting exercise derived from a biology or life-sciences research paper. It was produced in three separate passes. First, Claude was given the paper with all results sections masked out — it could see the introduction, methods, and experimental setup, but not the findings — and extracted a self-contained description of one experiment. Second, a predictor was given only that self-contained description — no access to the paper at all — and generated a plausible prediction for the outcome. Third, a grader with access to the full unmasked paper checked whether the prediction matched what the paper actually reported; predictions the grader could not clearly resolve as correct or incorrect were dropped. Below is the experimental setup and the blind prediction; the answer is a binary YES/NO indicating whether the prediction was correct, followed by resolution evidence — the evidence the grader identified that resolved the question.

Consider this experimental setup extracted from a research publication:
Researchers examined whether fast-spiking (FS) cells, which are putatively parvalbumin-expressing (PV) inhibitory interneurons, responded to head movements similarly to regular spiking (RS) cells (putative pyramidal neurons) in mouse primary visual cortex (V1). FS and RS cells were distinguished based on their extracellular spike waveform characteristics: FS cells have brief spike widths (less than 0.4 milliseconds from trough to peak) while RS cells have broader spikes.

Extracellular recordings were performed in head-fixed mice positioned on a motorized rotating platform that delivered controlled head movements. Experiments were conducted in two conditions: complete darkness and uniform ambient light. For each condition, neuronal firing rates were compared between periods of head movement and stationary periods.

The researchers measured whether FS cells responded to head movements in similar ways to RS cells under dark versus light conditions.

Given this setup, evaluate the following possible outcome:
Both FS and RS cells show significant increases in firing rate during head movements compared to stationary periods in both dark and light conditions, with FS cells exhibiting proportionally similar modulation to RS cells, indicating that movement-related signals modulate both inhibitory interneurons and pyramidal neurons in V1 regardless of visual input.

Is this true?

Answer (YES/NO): NO